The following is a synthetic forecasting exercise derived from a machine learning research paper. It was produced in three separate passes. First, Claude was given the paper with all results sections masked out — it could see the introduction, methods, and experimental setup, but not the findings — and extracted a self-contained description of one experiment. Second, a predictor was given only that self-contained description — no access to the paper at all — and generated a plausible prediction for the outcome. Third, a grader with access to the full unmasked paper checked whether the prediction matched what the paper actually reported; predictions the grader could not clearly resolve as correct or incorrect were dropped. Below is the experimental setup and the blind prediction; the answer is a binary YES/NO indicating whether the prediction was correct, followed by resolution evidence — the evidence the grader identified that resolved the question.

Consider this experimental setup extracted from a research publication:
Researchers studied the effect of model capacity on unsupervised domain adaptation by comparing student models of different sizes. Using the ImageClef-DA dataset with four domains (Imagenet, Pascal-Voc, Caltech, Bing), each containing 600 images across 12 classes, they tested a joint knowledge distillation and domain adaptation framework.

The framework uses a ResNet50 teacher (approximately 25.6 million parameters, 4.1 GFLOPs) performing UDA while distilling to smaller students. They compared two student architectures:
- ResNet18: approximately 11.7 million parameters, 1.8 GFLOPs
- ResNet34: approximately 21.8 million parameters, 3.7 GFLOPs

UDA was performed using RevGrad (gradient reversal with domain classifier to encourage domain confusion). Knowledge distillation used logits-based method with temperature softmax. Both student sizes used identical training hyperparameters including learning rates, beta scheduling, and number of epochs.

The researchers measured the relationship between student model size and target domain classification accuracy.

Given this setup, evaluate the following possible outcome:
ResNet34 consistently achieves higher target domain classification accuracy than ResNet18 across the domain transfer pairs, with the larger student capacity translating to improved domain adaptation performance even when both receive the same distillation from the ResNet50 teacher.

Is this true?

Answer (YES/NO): YES